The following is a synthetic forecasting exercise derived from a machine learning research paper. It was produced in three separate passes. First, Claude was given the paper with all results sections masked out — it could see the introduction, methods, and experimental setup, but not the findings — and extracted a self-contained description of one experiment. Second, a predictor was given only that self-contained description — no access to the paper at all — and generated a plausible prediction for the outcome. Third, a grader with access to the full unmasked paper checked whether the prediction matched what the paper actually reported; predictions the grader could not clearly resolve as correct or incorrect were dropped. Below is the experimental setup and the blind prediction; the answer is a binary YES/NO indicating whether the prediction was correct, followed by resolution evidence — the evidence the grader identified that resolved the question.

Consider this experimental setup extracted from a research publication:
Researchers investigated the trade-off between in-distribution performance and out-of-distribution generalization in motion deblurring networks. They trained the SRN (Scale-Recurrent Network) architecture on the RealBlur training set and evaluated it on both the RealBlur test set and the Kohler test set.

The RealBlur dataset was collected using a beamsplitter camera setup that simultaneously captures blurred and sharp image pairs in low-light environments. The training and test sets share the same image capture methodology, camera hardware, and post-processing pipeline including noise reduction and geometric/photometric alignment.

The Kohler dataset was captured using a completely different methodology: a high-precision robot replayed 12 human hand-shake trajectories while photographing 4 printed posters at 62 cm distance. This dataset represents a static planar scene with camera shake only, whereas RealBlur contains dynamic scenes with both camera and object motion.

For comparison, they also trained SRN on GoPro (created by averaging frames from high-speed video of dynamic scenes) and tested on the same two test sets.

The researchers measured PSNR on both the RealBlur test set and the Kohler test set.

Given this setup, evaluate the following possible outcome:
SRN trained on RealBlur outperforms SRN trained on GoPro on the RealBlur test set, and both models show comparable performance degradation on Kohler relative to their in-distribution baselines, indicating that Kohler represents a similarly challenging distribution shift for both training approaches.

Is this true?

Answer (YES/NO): NO